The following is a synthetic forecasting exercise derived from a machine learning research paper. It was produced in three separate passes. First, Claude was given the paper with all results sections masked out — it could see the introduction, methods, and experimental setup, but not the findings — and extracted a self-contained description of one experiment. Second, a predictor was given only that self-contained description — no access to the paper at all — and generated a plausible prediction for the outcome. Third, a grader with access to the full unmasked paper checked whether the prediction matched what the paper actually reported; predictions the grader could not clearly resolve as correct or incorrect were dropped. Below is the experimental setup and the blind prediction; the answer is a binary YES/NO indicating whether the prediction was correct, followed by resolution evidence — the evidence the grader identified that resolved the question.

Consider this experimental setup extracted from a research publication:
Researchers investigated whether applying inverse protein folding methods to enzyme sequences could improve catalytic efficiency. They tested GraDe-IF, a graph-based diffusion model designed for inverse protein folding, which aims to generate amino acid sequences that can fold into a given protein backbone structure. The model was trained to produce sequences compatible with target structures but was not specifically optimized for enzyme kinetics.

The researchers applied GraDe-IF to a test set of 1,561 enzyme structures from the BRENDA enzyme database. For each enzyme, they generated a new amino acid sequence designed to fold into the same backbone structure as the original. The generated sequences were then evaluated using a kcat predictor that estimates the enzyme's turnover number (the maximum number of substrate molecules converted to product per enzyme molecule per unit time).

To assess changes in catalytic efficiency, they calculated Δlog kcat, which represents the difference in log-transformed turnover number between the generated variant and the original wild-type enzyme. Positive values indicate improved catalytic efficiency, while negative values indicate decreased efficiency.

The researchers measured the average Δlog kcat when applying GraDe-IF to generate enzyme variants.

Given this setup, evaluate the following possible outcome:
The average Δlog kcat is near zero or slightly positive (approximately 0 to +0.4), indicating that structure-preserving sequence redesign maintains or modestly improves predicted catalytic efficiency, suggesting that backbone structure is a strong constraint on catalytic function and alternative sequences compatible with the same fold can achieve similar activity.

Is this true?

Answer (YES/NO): NO